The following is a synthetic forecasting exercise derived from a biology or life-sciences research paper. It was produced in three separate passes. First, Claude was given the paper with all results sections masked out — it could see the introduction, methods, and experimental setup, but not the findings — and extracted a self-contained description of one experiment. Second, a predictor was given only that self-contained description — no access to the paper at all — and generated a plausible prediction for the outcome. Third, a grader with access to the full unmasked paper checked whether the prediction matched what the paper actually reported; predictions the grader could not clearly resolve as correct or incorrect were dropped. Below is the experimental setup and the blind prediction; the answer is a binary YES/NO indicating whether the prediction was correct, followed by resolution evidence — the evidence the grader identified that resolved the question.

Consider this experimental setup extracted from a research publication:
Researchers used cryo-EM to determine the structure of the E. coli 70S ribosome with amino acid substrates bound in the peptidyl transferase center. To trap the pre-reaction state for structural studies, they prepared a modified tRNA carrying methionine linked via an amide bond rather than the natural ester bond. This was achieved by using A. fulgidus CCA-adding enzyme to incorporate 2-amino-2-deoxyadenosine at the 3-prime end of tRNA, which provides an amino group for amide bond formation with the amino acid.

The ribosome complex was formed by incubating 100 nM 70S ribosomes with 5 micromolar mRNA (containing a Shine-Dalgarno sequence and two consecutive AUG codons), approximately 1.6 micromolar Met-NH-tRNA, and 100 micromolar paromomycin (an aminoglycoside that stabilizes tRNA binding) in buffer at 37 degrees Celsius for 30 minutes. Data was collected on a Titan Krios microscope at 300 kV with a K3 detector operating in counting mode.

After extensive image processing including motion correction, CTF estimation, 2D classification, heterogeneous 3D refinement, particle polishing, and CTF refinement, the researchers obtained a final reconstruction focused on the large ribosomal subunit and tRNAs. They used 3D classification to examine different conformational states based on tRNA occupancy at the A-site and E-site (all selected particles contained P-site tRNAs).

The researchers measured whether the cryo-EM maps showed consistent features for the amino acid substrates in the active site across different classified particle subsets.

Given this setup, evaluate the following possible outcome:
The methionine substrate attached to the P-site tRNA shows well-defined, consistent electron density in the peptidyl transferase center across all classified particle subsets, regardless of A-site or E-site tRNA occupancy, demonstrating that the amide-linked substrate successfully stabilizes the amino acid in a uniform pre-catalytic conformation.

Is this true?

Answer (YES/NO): NO